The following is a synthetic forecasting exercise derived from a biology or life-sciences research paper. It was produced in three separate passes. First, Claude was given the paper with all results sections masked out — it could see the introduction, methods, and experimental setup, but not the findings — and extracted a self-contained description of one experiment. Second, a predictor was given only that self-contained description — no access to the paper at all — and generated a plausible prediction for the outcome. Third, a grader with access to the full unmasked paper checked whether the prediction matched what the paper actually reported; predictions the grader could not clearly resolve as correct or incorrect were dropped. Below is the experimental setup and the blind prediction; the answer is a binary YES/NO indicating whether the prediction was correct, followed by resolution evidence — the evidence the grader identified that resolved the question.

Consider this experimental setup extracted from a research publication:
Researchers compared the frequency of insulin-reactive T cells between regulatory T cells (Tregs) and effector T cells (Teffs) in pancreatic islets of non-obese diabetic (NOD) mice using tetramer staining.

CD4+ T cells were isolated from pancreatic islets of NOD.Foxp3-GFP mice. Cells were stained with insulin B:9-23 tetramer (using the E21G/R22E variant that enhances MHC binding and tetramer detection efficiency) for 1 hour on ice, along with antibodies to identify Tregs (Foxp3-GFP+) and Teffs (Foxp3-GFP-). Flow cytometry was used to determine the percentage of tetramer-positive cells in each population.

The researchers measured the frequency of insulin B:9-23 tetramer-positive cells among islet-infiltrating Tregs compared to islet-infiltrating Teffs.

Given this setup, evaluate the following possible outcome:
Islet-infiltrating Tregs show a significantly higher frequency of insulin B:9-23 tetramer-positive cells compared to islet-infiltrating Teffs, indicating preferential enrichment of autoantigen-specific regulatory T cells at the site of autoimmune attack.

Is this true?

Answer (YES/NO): YES